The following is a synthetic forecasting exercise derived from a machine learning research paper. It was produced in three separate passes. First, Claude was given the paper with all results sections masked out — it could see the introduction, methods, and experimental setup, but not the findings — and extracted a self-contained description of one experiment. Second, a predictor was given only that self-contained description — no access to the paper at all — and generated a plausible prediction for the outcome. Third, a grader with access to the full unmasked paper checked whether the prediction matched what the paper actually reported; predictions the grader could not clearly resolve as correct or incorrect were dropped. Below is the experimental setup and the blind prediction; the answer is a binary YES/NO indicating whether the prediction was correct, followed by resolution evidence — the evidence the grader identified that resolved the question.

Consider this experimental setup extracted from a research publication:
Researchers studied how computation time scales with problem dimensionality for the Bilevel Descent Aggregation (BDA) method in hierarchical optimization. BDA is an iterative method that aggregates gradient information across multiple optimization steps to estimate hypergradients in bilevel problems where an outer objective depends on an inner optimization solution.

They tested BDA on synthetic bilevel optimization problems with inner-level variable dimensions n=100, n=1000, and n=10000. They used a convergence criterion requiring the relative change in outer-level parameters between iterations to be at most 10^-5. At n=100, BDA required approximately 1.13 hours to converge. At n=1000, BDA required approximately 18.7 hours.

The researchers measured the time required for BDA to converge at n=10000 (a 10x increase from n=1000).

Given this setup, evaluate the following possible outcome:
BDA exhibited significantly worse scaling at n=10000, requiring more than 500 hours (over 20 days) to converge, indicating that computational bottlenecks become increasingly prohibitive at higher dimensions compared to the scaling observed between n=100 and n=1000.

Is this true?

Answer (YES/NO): NO